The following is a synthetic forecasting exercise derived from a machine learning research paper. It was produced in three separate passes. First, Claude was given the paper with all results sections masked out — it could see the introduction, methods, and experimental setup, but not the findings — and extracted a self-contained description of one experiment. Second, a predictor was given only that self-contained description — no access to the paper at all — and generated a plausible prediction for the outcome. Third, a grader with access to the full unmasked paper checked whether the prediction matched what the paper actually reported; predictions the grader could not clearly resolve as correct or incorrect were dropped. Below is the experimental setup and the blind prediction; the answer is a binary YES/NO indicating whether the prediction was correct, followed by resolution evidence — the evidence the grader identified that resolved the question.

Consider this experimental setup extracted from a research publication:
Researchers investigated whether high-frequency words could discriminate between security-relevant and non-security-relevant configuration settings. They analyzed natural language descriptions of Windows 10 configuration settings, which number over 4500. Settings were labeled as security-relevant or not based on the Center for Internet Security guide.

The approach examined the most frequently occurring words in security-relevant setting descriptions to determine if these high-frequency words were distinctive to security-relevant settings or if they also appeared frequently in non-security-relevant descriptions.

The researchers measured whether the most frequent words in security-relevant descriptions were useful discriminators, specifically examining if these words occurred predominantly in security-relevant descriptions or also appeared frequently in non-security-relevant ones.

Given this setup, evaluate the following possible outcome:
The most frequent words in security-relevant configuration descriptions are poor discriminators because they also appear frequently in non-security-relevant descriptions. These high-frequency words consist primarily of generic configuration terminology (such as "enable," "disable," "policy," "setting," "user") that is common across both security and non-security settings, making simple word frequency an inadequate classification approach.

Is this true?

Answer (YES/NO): YES